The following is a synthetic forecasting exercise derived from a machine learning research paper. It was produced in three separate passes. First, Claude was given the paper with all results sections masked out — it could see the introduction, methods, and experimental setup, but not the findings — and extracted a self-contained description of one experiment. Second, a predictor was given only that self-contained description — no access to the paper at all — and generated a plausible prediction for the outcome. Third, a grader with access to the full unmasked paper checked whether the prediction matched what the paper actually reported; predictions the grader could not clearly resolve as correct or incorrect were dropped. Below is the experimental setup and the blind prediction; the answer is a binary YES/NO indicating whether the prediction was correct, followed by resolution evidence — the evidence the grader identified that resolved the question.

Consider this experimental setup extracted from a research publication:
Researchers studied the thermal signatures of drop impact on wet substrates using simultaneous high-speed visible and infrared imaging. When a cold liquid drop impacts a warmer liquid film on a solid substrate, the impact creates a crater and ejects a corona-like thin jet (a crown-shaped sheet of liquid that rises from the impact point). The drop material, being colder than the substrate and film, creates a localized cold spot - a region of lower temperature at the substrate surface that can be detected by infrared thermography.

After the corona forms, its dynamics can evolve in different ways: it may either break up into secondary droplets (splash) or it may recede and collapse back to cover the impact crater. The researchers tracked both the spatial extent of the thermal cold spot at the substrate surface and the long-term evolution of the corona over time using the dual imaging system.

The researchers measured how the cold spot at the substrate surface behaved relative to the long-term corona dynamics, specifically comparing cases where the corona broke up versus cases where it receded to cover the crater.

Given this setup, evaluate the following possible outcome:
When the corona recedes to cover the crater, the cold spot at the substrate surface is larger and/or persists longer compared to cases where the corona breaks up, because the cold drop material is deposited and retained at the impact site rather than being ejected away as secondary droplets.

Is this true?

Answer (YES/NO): NO